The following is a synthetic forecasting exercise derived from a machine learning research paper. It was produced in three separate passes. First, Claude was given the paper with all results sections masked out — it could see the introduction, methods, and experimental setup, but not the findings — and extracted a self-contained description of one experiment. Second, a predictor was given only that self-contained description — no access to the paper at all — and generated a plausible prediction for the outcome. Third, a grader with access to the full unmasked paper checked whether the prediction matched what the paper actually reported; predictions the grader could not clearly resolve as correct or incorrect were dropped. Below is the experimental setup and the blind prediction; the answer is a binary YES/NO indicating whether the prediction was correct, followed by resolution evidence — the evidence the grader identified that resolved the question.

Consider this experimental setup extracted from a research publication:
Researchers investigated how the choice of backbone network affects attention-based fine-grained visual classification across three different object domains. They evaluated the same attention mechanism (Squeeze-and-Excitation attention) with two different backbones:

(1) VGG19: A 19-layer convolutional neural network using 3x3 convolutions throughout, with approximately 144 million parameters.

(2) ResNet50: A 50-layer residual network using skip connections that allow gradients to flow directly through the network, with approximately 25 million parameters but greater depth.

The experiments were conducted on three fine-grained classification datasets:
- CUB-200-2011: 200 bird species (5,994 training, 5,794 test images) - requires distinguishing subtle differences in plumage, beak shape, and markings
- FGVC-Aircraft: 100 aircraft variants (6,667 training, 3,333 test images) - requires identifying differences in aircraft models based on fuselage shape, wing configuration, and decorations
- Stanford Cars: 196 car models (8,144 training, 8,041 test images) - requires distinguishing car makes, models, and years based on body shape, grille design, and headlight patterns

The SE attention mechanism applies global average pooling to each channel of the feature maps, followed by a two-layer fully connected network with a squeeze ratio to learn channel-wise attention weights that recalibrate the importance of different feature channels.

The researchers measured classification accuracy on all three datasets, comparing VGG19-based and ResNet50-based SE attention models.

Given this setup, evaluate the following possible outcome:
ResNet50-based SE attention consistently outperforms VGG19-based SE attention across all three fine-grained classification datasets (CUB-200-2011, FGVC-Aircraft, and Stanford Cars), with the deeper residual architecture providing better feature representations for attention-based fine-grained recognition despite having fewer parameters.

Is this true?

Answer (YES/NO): YES